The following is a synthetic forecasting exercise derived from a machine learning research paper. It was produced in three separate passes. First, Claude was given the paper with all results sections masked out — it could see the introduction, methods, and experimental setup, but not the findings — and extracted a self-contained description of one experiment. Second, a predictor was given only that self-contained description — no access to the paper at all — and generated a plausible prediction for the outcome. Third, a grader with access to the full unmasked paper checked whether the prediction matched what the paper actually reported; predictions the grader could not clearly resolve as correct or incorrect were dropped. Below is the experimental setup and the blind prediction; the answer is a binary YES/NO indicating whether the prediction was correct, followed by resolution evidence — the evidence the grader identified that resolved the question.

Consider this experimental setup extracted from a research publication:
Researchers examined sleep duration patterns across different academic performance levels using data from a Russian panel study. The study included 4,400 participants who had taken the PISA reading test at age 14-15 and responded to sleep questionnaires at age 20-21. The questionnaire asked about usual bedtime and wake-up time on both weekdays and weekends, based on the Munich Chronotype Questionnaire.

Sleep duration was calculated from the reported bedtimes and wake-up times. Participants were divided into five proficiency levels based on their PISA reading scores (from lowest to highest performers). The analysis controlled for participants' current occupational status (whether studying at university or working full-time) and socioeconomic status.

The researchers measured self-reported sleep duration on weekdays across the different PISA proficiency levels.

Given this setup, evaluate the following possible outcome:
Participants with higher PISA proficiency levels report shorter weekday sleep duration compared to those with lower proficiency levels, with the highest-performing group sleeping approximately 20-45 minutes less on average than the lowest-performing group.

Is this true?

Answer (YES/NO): YES